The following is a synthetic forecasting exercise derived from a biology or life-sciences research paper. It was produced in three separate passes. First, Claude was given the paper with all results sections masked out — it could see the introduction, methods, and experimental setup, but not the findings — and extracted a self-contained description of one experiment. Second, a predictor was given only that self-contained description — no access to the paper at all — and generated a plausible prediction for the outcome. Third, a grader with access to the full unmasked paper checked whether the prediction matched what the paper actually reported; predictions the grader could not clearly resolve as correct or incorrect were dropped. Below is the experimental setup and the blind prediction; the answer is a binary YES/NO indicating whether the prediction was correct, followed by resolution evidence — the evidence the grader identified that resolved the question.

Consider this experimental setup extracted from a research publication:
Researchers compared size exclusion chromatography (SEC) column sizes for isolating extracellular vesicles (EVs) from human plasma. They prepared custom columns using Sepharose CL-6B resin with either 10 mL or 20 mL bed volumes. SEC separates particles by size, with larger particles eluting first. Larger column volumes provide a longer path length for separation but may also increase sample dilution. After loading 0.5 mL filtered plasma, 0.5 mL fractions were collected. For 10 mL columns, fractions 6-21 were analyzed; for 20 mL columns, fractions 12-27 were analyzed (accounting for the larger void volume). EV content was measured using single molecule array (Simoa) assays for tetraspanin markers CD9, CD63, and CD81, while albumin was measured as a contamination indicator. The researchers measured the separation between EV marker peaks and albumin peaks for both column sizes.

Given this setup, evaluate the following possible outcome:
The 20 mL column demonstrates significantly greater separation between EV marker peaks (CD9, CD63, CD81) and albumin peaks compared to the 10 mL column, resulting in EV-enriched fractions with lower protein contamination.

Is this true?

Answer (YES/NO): YES